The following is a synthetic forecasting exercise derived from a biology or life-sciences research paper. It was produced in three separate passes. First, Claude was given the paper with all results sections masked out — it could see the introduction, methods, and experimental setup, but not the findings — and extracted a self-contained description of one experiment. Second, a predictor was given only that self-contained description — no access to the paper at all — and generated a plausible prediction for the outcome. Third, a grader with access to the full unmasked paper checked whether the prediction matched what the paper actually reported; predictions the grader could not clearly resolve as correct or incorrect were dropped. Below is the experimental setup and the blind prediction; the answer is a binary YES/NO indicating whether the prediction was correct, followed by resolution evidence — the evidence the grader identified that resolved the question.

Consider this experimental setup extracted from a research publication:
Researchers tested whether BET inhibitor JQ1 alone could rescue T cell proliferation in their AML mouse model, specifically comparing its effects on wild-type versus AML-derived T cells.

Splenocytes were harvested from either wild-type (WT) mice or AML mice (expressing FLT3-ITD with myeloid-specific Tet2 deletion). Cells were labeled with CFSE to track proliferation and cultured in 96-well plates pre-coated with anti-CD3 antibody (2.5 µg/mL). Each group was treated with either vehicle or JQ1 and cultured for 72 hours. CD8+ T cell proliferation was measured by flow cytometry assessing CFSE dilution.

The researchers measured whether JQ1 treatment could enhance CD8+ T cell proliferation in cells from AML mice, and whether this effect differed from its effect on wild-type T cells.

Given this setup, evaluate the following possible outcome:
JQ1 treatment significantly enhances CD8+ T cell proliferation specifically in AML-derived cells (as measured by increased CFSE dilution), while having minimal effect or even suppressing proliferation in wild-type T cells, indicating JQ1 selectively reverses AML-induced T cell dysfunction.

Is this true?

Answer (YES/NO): YES